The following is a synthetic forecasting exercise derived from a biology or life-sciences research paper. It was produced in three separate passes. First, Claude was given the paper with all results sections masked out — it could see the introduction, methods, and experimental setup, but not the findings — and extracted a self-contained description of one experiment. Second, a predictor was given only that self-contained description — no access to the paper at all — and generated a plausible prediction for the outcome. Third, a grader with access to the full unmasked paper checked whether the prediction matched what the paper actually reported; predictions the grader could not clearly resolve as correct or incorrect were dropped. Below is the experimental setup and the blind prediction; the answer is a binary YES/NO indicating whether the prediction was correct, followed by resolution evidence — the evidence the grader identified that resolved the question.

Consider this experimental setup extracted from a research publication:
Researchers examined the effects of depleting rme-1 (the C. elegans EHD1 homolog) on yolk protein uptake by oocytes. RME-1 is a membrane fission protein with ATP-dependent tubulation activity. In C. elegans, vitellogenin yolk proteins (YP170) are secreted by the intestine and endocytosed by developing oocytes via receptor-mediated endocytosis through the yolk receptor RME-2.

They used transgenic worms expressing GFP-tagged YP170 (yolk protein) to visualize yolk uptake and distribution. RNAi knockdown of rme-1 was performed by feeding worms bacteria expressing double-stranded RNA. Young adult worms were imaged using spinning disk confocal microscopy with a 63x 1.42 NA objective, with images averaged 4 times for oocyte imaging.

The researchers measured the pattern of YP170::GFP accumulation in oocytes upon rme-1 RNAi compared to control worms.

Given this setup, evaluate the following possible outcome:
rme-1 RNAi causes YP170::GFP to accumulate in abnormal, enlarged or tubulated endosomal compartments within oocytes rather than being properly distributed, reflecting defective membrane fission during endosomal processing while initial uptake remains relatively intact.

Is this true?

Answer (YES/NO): NO